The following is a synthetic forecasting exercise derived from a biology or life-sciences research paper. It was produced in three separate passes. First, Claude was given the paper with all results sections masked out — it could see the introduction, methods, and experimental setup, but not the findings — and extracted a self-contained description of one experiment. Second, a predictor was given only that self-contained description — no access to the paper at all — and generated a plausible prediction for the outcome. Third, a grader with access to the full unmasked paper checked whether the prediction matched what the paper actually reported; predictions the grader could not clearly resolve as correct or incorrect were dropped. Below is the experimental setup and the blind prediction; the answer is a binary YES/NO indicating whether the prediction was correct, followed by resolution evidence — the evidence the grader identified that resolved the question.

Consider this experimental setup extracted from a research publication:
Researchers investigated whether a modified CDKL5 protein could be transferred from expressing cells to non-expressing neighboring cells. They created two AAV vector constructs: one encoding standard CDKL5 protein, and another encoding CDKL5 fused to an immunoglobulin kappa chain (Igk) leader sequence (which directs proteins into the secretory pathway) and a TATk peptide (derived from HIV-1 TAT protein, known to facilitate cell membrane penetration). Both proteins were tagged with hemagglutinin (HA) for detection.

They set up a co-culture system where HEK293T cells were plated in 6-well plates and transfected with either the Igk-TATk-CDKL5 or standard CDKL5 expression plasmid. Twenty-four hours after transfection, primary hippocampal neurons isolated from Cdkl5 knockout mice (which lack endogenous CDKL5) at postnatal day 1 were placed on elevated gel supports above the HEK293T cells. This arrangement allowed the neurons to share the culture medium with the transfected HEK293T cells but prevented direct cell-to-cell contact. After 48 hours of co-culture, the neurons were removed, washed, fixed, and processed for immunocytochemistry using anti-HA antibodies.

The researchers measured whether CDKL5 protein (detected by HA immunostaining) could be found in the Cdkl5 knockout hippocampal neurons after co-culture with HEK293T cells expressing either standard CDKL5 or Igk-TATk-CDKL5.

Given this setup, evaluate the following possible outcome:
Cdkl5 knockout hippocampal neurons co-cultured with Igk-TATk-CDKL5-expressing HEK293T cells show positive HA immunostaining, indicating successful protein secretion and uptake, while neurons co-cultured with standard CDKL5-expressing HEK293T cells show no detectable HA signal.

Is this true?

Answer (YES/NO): YES